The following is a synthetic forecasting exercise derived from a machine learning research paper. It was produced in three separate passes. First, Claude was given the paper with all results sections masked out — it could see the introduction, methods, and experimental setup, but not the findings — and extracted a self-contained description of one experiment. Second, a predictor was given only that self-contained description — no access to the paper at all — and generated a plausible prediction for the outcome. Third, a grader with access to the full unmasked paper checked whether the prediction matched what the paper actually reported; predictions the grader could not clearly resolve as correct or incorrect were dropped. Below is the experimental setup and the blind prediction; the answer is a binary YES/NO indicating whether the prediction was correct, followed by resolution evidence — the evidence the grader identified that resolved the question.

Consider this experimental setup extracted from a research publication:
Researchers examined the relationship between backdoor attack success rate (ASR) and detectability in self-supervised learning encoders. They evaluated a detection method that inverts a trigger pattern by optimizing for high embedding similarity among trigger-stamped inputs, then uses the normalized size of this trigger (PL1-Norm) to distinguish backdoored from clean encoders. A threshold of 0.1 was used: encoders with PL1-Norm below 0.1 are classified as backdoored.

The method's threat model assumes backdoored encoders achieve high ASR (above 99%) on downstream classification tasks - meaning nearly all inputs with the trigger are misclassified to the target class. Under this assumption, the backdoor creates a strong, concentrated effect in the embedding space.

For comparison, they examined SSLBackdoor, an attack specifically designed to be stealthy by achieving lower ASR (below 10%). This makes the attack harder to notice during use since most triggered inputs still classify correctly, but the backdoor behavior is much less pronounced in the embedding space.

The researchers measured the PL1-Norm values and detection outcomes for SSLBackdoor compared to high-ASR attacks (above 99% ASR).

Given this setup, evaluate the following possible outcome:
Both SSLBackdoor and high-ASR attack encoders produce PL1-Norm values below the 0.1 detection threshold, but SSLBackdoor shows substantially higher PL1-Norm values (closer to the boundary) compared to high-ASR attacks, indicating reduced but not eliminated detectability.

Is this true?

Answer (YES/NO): NO